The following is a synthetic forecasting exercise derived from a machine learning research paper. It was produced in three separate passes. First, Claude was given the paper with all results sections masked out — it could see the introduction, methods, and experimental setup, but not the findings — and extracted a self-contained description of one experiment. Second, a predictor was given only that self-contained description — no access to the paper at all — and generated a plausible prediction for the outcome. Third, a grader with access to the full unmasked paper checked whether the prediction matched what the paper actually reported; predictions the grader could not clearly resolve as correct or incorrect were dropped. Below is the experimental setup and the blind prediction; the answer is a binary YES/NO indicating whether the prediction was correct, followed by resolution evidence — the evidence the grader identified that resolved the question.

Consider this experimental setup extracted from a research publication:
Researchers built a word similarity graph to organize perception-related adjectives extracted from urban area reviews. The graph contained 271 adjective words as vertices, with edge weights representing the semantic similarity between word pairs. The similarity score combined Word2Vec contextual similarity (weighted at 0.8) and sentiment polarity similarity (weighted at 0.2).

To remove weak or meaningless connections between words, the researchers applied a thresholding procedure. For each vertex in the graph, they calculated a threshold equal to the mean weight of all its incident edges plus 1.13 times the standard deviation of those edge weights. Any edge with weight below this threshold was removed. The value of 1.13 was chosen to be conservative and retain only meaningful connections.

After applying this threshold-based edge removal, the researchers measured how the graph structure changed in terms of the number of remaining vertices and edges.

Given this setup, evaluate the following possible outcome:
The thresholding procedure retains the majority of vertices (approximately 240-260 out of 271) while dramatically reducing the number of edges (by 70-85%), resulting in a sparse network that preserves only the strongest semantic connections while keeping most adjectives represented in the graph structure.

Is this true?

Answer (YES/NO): NO